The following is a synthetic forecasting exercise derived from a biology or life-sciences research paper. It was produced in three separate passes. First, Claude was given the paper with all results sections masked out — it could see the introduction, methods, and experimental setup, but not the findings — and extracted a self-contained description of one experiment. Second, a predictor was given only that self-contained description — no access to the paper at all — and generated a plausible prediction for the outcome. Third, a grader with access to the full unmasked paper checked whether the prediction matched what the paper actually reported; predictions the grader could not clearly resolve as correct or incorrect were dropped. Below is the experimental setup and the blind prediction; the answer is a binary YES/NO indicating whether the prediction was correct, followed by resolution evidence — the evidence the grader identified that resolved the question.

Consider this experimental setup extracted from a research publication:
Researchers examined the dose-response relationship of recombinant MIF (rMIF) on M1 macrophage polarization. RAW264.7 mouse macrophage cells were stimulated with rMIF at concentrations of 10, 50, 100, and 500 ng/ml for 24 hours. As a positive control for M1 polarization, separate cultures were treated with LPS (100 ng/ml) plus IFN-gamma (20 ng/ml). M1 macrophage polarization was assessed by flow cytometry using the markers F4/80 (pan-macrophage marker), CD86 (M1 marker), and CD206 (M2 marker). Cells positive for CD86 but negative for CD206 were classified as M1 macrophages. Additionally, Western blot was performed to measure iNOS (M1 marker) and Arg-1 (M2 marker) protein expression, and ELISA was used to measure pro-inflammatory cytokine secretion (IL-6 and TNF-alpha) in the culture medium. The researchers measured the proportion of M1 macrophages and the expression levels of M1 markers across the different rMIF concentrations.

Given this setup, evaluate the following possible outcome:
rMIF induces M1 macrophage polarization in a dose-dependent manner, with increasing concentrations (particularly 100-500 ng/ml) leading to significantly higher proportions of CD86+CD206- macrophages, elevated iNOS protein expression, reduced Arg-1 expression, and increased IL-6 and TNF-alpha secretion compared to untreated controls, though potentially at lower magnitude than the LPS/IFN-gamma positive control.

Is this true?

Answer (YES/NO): NO